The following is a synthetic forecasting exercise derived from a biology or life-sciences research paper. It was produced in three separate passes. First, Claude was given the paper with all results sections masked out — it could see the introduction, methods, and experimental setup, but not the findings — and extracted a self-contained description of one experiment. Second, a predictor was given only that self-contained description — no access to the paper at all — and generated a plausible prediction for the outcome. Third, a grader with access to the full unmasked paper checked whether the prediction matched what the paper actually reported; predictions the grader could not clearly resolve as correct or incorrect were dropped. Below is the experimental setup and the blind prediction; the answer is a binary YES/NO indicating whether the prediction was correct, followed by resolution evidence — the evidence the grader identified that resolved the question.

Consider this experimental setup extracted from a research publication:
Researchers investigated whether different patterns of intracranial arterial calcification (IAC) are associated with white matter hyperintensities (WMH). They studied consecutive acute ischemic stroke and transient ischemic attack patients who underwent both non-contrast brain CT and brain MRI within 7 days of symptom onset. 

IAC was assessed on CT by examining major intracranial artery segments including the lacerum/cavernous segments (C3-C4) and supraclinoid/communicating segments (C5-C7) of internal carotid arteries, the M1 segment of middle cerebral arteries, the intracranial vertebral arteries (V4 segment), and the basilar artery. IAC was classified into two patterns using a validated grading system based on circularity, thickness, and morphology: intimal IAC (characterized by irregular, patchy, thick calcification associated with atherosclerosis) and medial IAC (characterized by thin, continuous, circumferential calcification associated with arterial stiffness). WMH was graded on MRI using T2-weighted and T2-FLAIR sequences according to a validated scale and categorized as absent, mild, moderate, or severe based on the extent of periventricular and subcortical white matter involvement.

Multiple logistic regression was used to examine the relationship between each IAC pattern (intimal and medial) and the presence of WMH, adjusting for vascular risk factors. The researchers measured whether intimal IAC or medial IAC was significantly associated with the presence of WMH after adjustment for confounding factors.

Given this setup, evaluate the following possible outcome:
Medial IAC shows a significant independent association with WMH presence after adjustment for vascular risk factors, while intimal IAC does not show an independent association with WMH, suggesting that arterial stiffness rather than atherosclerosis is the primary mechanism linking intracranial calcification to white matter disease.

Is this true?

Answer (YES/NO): YES